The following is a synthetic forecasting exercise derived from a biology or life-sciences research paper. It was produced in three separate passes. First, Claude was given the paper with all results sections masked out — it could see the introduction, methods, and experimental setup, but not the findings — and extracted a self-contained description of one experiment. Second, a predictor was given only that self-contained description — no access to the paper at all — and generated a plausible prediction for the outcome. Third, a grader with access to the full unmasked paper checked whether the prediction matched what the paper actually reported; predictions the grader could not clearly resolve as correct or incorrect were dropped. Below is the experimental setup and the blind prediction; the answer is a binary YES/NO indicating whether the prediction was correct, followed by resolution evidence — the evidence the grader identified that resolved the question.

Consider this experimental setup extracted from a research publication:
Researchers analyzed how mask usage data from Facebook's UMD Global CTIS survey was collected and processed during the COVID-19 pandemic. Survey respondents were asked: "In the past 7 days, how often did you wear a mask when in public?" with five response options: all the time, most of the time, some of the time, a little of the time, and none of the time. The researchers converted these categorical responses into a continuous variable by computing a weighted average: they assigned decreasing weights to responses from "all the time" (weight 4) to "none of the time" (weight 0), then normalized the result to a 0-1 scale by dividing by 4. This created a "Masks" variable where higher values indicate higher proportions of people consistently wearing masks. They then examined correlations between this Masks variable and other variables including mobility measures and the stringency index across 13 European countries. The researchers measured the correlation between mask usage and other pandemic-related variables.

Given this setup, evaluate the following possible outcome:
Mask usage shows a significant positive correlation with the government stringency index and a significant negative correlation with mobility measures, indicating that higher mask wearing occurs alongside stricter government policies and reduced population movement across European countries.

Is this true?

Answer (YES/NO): NO